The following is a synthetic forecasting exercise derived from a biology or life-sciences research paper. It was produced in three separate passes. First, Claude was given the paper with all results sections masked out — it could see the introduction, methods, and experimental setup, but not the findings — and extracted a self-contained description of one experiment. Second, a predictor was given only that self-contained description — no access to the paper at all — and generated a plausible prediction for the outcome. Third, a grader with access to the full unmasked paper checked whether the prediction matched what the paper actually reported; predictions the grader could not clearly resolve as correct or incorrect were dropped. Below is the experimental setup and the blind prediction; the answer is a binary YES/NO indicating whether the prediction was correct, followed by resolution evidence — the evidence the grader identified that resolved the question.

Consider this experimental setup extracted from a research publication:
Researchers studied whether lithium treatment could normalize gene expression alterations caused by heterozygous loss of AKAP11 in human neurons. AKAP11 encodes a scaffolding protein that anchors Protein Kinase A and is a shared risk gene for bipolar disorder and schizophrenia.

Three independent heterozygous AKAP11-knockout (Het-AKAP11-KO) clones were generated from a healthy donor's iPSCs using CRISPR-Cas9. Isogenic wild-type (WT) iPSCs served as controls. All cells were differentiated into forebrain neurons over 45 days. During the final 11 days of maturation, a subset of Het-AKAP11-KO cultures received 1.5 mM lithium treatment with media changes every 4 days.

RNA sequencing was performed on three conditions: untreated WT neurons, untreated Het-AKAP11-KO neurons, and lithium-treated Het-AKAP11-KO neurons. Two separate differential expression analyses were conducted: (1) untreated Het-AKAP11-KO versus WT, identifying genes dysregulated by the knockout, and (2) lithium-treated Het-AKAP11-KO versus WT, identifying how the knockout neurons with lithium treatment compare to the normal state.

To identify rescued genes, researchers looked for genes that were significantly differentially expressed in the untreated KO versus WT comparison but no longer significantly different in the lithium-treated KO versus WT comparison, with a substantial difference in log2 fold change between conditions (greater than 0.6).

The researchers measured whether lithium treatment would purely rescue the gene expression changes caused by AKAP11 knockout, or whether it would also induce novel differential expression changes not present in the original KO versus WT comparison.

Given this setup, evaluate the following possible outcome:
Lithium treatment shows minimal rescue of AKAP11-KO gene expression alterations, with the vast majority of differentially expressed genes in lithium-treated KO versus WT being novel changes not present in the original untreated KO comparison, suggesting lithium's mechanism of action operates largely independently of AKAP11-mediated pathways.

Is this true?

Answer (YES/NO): NO